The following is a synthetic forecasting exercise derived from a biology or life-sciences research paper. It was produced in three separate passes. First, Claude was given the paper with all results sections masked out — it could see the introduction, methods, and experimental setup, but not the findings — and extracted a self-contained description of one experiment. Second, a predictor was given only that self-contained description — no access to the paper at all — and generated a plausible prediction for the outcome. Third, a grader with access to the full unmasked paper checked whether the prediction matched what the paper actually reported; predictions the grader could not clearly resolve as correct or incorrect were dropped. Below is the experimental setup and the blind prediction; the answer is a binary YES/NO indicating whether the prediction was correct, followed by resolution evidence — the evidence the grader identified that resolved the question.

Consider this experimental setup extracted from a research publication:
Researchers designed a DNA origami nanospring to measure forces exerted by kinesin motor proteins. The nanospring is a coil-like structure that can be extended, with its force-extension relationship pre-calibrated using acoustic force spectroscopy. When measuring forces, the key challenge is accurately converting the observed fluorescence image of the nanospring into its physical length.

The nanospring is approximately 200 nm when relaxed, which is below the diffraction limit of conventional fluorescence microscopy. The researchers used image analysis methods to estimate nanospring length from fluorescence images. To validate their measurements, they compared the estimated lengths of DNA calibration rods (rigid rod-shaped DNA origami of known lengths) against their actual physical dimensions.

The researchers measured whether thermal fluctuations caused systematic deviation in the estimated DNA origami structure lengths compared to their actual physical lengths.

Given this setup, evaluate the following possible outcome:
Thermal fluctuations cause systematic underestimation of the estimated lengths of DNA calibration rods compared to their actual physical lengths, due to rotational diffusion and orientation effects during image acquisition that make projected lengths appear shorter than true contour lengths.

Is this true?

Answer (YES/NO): NO